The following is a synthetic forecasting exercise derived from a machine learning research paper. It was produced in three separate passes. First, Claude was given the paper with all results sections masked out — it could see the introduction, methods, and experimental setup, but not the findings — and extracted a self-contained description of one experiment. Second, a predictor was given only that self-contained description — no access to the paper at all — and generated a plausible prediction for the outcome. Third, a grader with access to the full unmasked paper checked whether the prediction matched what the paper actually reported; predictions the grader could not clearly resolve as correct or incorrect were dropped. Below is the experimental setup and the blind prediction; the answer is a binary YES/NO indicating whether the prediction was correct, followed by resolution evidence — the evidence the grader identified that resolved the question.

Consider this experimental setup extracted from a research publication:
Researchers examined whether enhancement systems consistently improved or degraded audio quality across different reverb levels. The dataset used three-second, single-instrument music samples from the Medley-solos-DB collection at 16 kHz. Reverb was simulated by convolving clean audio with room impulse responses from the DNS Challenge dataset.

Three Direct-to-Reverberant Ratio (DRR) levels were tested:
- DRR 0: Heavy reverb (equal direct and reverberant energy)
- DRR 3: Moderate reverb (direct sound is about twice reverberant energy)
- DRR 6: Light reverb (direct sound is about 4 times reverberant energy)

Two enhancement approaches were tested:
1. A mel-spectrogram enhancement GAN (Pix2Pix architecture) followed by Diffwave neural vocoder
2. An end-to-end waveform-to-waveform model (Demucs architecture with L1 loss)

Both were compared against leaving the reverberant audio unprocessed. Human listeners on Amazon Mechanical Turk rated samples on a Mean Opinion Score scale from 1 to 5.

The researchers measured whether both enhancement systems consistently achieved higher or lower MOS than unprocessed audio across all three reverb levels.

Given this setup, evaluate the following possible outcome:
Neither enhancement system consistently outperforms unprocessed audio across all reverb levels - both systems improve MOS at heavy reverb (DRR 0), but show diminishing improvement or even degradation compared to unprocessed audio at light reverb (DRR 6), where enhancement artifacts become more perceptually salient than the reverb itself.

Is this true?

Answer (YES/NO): NO